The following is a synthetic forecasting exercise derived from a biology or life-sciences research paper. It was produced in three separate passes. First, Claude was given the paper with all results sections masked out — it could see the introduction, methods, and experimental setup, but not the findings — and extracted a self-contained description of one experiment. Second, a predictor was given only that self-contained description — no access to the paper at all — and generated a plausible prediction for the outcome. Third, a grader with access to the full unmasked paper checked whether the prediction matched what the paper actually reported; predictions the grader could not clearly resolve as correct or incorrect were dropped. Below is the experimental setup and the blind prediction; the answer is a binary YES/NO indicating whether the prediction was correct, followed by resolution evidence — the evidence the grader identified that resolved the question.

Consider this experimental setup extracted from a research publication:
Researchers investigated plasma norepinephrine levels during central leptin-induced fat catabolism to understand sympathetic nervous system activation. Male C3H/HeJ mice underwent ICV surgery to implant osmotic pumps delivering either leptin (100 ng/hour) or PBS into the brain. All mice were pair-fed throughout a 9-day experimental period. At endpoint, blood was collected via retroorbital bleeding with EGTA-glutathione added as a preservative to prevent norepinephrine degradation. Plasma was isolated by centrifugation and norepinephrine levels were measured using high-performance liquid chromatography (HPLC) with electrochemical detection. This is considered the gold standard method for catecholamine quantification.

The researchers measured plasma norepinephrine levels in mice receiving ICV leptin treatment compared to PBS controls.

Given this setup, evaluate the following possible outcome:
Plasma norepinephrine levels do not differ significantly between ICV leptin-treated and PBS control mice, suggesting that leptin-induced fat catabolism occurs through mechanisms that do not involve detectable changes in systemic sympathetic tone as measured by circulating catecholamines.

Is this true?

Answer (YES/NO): NO